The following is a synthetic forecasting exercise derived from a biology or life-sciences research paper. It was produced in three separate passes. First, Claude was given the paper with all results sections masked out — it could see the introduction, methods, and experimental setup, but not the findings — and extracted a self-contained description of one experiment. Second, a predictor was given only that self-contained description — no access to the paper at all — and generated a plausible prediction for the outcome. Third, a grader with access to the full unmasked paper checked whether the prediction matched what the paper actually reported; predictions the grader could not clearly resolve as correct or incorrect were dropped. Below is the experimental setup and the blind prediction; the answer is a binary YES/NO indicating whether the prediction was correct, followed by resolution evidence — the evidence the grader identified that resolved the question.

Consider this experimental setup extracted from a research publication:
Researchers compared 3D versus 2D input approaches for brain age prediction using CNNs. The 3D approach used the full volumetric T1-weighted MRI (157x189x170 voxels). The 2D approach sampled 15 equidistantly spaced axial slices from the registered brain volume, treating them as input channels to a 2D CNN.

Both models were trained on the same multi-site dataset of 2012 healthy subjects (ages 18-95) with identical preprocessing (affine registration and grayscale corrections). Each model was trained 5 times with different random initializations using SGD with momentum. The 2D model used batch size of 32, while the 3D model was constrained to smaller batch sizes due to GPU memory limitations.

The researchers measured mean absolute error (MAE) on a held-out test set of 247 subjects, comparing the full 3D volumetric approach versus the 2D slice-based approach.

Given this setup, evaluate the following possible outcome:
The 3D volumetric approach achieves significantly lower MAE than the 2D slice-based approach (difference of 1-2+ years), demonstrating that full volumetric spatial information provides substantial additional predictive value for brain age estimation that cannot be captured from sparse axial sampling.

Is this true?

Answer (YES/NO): NO